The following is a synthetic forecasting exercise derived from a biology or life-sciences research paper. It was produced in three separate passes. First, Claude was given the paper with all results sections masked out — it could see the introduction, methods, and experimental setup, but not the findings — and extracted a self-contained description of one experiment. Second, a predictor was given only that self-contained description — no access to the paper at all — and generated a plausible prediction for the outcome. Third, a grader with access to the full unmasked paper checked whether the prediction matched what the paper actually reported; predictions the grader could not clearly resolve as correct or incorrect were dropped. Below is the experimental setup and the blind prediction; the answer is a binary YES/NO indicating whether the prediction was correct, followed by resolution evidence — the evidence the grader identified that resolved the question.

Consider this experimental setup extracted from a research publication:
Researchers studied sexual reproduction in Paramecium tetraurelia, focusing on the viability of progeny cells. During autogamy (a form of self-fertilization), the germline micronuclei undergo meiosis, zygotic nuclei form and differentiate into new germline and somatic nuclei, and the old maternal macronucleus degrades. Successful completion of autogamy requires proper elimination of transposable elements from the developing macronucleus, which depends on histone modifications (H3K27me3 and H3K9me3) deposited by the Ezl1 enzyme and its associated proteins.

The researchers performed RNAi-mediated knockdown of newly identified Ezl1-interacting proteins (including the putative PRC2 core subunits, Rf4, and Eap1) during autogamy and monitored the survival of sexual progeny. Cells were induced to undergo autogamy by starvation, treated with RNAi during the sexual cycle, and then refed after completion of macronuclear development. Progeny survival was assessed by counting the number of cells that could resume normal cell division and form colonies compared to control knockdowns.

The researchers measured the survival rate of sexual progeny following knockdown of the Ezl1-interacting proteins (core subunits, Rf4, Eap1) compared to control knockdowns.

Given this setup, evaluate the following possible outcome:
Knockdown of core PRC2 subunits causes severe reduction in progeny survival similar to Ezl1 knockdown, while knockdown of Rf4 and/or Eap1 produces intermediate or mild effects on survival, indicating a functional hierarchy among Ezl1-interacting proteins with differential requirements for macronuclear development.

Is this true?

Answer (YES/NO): NO